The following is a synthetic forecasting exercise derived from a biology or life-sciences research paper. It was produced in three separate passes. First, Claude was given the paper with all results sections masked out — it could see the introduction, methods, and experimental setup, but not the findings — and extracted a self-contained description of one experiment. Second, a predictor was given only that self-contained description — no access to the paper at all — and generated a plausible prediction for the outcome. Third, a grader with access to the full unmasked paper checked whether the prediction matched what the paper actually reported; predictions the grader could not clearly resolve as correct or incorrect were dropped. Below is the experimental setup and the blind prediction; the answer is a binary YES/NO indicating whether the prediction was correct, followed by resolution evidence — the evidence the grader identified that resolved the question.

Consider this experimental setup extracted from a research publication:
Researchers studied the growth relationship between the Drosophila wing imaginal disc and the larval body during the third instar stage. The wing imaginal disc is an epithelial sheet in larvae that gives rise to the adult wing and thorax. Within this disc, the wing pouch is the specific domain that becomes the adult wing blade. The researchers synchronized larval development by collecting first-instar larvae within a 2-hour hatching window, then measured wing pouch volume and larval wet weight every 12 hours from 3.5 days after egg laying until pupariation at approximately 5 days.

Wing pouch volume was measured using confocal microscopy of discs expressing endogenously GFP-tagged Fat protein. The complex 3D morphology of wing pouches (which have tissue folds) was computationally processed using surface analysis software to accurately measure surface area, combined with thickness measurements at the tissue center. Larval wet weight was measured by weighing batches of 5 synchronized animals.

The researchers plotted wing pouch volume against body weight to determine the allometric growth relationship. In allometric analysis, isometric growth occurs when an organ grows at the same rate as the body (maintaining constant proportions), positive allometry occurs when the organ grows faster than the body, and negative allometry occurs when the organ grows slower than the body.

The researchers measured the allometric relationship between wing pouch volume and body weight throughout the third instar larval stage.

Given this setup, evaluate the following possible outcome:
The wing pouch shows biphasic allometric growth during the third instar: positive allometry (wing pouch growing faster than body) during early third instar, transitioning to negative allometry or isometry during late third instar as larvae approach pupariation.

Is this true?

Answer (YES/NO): NO